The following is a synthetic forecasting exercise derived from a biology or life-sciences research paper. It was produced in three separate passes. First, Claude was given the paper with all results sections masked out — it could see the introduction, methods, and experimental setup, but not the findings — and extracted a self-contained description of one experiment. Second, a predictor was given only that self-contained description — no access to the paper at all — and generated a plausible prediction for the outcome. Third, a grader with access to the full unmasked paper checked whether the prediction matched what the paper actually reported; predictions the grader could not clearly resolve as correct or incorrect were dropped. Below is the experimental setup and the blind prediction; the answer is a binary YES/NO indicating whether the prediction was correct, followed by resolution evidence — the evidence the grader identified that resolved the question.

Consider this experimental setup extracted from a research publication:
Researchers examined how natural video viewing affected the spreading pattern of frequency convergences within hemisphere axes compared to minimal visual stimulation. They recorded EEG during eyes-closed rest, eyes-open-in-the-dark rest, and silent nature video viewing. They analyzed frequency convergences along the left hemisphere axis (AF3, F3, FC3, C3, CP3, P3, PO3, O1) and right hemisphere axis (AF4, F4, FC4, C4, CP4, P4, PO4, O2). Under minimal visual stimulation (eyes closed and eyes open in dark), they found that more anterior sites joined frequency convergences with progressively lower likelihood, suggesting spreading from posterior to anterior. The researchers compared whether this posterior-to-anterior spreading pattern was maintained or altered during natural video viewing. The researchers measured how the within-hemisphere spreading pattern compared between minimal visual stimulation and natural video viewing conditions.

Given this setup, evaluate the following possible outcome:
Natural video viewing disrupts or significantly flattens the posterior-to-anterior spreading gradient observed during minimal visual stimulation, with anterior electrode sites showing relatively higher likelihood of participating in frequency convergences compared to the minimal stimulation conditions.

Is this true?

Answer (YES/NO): YES